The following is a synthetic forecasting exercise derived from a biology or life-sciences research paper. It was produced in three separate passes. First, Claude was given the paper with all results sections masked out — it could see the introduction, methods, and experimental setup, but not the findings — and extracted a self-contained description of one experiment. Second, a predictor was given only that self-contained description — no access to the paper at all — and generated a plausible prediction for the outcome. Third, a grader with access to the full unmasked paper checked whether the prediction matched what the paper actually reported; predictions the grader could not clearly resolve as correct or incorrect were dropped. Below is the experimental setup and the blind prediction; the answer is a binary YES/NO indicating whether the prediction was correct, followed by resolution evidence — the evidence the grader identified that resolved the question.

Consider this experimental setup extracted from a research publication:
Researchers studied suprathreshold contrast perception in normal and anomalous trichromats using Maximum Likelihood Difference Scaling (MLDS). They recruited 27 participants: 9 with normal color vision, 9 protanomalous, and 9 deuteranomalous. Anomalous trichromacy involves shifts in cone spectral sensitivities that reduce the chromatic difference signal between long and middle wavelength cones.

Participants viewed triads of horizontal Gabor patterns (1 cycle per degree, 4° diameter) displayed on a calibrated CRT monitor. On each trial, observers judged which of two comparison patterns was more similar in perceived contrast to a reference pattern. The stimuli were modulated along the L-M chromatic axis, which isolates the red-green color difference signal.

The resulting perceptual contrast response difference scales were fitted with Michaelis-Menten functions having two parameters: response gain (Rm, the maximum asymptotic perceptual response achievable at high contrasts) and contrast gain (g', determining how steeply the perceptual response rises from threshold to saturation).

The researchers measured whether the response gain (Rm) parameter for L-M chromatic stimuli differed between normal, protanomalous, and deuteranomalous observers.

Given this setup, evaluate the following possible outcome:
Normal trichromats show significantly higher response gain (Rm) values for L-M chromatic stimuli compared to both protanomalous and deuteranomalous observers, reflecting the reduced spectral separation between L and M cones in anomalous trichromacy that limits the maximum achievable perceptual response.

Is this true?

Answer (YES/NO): NO